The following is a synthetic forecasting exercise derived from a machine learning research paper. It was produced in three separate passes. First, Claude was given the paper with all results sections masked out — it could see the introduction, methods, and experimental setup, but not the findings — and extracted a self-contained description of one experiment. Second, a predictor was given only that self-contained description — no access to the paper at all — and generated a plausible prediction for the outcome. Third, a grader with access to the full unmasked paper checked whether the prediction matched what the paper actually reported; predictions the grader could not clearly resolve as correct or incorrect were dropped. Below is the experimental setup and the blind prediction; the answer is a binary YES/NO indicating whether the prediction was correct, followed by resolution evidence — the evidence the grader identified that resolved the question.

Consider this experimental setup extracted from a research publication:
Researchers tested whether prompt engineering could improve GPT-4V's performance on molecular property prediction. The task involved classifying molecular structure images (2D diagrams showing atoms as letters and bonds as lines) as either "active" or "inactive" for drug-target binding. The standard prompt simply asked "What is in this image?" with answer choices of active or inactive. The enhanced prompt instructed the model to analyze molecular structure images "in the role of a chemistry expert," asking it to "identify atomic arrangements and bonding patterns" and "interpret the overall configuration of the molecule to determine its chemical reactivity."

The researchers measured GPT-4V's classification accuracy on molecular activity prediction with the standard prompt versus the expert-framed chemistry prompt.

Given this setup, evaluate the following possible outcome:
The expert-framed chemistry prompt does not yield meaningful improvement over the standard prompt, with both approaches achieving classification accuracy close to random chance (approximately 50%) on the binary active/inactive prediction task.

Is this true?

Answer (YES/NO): NO